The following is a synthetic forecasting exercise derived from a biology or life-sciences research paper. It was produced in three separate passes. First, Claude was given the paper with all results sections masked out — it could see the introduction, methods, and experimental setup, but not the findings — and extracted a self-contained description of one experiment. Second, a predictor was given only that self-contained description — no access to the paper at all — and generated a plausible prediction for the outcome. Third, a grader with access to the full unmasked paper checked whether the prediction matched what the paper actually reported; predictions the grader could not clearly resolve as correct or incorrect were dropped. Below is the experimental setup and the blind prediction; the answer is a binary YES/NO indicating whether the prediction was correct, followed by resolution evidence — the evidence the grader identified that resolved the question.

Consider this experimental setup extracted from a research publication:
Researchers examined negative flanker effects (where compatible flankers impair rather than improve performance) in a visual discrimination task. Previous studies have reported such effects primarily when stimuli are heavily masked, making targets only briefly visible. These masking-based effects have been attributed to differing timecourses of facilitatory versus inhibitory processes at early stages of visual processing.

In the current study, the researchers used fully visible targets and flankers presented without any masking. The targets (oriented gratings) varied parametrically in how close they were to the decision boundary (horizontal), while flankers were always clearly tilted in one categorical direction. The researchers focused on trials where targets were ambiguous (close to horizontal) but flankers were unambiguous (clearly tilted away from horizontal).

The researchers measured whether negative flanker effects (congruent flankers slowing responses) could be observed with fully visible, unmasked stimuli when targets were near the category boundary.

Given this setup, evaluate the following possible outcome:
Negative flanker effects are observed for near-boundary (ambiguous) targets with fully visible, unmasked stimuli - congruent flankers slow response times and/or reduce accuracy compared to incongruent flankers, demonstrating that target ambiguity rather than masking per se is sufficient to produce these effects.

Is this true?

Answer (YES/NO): YES